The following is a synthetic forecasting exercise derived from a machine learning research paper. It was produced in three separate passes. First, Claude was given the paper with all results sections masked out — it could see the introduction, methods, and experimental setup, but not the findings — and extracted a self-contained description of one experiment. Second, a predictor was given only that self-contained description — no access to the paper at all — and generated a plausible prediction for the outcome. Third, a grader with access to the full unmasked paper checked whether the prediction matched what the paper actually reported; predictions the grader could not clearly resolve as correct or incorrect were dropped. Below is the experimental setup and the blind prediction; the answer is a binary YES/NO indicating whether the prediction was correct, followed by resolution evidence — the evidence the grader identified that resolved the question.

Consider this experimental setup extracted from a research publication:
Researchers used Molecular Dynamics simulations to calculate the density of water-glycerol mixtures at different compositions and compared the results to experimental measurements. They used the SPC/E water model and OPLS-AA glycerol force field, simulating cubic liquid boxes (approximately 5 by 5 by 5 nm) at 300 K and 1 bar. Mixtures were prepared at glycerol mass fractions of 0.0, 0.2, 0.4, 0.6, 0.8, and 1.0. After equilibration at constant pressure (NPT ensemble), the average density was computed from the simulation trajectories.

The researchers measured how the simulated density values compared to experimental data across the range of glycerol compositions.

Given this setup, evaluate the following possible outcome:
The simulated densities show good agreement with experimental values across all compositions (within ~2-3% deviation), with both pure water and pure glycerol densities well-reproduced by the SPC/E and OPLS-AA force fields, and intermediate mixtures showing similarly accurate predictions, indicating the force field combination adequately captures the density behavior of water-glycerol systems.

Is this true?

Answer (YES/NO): YES